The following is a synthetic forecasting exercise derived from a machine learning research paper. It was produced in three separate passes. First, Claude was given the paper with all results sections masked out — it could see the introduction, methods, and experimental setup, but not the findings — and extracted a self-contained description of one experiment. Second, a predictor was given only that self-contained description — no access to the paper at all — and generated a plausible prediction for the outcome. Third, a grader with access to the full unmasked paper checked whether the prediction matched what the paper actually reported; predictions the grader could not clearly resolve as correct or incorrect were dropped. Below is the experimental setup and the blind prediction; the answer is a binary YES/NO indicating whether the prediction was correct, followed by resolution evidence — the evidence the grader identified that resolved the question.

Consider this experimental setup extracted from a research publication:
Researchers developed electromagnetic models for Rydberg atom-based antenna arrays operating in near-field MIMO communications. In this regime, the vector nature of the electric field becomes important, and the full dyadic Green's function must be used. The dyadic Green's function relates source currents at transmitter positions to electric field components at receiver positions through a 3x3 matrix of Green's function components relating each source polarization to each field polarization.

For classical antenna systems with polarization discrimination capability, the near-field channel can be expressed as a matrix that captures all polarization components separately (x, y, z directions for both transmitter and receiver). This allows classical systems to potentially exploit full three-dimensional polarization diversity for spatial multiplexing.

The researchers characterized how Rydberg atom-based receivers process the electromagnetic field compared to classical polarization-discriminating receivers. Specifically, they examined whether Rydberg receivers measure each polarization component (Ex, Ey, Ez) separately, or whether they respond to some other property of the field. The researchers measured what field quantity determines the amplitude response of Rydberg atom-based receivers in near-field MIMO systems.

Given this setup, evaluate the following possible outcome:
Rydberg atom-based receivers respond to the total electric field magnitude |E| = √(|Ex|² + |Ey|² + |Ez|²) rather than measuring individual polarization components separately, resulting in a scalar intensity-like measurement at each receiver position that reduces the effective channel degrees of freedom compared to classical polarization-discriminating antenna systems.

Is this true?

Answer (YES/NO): YES